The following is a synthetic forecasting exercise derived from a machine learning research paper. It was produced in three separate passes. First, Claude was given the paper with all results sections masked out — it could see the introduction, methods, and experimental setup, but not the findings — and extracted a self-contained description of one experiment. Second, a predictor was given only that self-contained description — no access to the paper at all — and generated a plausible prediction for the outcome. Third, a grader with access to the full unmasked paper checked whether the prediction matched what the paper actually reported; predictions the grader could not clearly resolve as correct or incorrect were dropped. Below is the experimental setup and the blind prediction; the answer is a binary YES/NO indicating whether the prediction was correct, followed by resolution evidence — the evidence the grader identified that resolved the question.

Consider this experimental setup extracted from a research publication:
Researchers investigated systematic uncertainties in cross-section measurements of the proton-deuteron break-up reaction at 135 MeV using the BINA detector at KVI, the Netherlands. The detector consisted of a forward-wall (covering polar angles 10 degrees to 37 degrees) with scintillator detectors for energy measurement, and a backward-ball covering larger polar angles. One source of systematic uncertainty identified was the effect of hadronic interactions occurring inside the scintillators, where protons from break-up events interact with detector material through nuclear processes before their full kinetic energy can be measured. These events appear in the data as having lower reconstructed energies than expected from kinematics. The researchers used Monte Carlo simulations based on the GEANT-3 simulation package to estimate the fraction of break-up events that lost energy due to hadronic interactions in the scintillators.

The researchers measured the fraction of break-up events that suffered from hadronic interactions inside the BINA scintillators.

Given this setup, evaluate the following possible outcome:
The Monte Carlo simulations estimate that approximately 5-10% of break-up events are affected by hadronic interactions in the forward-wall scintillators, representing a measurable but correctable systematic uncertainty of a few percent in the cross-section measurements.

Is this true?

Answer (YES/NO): NO